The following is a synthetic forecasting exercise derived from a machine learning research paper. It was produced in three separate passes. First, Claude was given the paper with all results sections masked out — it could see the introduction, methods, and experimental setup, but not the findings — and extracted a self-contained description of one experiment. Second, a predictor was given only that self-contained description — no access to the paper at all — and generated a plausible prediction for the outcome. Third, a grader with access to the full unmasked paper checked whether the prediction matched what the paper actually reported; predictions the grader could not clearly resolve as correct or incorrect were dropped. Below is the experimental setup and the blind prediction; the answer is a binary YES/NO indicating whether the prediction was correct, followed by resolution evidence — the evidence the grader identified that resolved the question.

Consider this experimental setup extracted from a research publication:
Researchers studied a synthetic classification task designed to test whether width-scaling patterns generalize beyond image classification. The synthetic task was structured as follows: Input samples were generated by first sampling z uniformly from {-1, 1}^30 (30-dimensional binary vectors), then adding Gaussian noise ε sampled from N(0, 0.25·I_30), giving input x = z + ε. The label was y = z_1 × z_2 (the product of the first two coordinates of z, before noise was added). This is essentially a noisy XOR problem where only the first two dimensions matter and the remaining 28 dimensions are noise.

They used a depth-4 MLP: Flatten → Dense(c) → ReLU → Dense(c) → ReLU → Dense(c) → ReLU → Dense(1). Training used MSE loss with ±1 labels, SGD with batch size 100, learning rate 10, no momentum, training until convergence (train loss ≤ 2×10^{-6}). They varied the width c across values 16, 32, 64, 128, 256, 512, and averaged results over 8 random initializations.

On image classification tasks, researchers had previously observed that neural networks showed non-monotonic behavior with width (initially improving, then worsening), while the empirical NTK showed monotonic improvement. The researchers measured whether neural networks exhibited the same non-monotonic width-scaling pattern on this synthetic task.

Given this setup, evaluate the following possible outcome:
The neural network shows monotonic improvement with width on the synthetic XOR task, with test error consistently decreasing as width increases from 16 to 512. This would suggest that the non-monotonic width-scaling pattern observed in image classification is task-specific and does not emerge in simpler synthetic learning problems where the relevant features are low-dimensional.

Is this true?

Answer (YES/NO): NO